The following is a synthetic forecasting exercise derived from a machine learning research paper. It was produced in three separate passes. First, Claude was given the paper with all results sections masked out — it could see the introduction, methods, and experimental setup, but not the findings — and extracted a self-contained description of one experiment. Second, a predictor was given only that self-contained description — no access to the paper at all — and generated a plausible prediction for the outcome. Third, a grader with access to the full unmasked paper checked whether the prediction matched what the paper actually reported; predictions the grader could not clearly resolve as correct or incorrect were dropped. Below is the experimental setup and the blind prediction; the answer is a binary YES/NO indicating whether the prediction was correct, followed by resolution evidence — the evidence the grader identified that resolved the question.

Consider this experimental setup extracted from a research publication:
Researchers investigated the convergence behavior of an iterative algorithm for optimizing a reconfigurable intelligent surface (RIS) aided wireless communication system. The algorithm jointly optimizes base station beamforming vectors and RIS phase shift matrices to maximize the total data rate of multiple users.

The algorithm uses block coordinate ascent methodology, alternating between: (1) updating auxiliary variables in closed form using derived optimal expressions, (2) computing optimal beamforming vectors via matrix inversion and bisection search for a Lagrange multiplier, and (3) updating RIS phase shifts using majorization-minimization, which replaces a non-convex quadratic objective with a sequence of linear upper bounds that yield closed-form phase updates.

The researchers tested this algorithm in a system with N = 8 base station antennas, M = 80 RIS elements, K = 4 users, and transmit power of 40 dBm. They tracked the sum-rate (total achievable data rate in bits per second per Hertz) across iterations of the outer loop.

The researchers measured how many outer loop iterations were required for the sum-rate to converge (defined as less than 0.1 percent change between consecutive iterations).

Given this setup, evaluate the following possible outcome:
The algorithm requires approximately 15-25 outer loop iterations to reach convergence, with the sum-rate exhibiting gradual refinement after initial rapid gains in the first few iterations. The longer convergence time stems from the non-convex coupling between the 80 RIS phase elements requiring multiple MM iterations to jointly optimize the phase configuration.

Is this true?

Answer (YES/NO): NO